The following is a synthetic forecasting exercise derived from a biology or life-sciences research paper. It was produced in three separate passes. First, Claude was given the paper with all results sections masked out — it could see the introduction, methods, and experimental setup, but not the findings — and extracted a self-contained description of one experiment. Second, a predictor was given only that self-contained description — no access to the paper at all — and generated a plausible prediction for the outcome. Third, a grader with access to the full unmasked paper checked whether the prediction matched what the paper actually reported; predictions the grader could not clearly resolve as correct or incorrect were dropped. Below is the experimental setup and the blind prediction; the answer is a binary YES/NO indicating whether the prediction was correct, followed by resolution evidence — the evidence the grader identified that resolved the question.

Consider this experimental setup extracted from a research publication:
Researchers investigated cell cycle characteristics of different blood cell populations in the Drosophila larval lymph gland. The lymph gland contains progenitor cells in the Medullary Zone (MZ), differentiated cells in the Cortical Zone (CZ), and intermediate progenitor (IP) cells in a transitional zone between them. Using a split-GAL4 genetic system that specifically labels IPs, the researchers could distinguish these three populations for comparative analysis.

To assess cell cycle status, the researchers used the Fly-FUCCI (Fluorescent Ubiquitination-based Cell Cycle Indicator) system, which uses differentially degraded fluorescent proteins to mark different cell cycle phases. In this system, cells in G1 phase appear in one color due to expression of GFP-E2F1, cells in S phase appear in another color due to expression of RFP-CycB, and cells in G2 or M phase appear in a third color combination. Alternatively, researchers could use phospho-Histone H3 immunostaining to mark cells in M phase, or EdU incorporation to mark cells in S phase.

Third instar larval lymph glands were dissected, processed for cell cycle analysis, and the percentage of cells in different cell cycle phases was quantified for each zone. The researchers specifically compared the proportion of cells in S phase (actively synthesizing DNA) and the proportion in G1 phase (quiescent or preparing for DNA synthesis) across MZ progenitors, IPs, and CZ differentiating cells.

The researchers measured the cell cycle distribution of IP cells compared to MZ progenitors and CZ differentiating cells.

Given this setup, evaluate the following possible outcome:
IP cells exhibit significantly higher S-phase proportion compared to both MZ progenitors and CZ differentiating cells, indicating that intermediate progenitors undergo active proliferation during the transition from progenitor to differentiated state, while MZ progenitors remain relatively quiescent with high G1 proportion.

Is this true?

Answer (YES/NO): NO